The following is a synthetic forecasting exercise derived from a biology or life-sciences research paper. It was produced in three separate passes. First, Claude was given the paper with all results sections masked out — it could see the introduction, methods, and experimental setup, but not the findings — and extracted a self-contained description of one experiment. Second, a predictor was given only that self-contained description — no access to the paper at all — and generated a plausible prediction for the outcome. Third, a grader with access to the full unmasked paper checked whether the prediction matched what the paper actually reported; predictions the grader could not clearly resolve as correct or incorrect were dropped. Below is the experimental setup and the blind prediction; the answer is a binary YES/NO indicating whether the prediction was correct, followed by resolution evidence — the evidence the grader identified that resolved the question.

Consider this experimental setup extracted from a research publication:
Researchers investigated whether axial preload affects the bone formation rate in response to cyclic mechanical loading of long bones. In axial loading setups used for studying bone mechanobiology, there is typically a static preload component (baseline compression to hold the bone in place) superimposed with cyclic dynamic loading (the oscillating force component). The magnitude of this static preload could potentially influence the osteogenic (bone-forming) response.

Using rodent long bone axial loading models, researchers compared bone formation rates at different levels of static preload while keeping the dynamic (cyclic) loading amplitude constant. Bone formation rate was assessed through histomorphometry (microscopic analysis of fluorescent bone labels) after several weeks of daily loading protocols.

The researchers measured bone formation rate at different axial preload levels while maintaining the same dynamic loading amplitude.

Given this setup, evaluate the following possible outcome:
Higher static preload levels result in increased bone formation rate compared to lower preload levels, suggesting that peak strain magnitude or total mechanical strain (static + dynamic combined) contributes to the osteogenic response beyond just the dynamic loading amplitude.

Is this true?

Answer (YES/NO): NO